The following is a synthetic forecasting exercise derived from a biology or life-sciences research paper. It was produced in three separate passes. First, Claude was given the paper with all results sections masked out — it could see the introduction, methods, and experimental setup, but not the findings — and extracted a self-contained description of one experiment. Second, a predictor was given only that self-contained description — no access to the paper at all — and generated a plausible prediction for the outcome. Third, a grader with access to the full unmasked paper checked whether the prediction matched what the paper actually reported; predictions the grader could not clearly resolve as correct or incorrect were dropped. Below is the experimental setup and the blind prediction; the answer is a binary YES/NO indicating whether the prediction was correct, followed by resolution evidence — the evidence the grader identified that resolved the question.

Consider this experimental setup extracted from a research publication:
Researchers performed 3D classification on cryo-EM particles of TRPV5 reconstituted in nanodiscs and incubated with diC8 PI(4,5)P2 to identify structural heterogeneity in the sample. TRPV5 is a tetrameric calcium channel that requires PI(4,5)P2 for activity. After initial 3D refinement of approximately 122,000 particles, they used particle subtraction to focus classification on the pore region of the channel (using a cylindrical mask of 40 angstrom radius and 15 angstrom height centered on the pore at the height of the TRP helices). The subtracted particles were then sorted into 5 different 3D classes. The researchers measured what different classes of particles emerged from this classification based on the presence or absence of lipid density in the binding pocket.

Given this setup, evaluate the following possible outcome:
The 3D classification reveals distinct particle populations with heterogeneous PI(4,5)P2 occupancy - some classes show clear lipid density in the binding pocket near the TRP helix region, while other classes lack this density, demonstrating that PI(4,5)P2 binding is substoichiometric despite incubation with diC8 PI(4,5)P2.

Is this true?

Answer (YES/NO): YES